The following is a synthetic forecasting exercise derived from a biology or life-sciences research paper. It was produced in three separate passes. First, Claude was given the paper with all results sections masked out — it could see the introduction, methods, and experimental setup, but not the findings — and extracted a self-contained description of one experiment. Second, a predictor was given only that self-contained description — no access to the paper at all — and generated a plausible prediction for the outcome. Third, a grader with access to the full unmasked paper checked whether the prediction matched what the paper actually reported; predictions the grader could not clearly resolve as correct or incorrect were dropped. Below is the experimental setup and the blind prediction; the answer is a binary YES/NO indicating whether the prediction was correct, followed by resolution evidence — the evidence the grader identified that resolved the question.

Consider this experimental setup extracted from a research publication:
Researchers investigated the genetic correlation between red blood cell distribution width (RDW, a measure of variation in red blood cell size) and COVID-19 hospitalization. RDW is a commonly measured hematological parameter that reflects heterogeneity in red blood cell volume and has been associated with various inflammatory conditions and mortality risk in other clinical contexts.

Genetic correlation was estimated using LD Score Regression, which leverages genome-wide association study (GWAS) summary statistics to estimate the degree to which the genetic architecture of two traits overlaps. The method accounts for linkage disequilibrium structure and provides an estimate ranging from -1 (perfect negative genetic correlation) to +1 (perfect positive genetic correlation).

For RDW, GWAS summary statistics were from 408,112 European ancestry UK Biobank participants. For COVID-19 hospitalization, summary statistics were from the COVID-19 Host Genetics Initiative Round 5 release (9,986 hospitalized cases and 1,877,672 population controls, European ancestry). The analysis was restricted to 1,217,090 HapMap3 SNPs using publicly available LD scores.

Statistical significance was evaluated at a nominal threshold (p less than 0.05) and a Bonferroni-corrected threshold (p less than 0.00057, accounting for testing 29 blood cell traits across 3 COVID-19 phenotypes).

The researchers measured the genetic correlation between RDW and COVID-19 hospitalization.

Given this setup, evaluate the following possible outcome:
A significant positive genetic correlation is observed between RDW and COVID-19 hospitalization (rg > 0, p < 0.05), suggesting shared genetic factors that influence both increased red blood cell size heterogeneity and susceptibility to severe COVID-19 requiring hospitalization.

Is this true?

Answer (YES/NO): NO